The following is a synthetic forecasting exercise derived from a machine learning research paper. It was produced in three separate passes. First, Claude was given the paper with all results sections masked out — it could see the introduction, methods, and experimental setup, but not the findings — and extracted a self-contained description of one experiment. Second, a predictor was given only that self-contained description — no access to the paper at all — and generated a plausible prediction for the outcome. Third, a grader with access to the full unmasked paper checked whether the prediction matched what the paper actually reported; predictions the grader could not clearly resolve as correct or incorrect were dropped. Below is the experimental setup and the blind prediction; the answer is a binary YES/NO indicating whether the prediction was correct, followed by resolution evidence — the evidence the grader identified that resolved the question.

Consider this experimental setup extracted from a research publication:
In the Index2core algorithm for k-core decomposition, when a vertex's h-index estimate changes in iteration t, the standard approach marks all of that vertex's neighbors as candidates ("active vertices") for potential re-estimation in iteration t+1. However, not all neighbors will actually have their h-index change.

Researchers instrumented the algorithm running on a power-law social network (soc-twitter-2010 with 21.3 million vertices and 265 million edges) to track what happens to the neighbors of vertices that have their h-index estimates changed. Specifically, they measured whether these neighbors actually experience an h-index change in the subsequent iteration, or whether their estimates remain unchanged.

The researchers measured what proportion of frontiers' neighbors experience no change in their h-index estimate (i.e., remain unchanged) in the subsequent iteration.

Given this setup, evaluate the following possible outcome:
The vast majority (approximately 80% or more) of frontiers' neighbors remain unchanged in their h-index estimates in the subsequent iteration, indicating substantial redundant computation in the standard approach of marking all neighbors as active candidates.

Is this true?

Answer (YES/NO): YES